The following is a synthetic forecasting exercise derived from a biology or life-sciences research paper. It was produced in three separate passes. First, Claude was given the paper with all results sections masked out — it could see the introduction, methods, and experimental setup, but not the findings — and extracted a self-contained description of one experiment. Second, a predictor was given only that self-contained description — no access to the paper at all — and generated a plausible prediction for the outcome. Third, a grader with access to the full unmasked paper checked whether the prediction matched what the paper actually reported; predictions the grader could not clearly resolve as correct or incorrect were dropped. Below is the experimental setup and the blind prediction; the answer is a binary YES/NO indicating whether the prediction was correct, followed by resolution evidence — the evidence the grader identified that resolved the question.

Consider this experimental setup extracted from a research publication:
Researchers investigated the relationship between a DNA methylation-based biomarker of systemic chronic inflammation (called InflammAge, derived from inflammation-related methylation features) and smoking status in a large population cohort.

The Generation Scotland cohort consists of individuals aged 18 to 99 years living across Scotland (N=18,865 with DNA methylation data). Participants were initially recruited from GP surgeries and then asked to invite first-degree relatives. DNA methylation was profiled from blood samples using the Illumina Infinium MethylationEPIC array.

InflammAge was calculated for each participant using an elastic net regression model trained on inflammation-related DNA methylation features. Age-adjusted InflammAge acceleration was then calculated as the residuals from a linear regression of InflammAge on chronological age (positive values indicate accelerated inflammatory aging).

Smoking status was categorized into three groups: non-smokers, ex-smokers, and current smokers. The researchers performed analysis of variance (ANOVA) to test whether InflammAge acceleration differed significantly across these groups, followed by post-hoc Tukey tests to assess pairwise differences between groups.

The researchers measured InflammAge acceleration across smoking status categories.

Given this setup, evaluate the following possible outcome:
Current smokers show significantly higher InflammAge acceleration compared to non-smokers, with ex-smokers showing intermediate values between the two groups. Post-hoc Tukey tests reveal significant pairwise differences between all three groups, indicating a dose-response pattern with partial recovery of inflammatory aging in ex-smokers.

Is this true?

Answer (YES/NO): YES